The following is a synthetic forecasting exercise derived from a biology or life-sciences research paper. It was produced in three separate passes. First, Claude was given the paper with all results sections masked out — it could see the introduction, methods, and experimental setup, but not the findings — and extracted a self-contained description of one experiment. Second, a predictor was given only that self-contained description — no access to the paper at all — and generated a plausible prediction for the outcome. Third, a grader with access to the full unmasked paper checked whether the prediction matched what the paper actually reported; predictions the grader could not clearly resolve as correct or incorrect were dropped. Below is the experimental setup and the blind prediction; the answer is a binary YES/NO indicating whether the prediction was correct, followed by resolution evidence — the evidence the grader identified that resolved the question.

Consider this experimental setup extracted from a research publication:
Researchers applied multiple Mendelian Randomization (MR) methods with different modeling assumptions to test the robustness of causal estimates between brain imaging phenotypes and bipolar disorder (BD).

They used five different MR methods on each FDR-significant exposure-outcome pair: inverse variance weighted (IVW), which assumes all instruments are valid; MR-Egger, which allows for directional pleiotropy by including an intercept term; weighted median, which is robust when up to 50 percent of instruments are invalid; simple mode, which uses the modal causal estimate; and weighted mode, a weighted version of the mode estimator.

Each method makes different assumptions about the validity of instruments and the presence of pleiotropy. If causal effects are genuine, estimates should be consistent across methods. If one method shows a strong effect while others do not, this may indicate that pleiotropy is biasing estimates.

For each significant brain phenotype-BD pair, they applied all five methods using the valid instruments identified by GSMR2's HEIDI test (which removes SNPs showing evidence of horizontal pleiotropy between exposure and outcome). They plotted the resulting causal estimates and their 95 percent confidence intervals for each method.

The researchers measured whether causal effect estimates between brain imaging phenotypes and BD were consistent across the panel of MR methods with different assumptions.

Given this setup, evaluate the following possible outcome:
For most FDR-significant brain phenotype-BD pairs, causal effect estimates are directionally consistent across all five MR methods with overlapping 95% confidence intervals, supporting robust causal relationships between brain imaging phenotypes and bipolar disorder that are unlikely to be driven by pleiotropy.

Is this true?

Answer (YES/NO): NO